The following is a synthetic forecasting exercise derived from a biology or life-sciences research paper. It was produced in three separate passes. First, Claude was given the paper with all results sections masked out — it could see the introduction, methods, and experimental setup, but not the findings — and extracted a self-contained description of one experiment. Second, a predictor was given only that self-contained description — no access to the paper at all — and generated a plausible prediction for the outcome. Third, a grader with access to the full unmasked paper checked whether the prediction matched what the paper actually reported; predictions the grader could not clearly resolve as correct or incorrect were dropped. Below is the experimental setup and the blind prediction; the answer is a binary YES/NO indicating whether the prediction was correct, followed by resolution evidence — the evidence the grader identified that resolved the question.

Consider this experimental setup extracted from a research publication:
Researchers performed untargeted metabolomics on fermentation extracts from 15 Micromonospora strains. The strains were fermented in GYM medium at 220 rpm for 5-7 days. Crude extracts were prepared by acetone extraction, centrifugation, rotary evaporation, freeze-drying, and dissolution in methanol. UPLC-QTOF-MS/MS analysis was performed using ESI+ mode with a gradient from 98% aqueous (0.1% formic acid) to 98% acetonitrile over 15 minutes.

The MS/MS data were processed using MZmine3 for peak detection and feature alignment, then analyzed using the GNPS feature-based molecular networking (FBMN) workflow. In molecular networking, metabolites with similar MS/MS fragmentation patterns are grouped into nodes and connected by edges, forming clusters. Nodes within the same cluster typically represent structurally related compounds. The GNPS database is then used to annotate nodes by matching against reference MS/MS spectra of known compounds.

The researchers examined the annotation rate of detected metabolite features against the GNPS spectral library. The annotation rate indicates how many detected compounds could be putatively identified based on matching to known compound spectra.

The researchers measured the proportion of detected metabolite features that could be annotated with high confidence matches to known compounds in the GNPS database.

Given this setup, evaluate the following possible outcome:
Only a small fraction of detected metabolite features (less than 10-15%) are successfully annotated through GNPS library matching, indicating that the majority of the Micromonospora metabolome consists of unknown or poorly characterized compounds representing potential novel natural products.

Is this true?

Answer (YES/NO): YES